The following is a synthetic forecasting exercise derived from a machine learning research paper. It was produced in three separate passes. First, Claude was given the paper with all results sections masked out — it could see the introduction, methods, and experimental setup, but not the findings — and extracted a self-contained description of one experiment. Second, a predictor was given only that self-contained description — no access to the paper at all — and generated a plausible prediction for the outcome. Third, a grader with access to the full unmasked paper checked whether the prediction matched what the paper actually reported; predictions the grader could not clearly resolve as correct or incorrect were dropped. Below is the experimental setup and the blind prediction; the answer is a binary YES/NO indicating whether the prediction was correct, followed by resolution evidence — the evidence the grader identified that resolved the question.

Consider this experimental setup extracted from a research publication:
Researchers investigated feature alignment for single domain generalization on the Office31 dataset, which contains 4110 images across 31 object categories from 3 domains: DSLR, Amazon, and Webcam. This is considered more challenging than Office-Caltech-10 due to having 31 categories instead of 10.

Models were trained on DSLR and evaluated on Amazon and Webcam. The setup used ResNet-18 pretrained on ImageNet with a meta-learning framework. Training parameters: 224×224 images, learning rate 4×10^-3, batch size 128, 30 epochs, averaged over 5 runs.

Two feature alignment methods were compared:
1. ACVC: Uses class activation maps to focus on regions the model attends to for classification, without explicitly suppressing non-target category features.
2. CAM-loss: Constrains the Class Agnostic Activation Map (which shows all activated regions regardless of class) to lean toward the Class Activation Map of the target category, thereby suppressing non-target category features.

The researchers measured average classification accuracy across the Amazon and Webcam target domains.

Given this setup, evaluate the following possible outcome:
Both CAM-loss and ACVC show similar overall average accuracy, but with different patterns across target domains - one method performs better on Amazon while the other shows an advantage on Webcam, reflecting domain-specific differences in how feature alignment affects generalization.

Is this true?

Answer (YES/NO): NO